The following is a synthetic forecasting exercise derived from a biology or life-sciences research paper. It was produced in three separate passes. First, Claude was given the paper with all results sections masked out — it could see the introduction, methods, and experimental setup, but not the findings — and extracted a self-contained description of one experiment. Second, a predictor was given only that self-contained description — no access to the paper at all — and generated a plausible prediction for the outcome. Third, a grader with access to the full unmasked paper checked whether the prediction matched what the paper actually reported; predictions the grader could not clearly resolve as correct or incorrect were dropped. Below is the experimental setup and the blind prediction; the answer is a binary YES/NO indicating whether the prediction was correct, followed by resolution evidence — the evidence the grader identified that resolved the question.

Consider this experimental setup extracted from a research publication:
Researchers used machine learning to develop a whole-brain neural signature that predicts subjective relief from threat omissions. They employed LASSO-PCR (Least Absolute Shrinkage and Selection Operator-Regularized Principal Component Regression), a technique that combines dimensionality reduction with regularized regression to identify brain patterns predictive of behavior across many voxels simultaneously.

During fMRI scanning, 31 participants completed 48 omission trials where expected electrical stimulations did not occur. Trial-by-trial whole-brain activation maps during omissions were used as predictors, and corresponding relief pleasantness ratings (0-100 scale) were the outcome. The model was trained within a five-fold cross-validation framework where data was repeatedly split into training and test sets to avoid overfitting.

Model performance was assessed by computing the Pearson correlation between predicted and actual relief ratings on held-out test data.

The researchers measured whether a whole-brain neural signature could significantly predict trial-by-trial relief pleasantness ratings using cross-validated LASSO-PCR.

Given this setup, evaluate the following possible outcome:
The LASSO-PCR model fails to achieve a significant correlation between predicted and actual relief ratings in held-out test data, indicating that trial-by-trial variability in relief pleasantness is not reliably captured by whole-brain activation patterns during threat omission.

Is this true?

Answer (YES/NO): NO